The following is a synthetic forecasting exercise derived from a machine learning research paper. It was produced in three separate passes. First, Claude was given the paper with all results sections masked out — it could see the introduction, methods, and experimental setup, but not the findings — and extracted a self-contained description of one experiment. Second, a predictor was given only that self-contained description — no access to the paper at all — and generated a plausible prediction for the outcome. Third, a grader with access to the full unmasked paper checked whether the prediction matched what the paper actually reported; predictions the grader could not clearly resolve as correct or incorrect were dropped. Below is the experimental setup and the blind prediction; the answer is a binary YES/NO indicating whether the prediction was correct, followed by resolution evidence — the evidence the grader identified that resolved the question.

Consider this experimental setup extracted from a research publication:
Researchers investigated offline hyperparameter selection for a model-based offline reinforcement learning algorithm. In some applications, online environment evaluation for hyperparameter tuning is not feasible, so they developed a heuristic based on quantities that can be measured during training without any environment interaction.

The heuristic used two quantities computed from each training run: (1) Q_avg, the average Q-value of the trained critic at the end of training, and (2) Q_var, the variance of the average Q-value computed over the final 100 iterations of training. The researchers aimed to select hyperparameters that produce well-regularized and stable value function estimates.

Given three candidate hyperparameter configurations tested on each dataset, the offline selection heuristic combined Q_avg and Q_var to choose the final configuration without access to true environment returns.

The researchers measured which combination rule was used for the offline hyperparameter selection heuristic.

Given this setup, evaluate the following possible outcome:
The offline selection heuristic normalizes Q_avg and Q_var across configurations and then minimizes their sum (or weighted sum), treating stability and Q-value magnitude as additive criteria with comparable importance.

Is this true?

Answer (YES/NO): NO